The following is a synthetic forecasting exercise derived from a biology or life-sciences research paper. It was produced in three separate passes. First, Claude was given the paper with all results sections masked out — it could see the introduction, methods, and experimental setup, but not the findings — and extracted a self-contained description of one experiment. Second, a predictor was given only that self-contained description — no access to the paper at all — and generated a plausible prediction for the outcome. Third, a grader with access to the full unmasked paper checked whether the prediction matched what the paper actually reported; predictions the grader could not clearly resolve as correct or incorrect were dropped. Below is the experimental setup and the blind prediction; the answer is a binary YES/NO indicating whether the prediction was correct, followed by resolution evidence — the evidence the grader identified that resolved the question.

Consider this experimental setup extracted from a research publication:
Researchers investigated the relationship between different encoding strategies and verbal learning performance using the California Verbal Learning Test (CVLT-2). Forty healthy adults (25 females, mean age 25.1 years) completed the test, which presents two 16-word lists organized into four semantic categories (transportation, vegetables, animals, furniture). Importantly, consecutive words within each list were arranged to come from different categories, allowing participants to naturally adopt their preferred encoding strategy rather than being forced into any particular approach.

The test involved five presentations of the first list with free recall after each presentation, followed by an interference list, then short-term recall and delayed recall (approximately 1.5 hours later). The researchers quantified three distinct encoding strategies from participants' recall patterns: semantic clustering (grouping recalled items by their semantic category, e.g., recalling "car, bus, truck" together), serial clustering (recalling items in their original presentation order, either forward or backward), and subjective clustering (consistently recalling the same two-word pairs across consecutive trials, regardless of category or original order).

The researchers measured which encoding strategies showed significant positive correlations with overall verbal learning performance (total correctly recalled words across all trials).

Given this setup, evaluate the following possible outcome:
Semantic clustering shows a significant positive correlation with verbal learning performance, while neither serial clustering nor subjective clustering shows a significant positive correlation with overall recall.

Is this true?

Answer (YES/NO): NO